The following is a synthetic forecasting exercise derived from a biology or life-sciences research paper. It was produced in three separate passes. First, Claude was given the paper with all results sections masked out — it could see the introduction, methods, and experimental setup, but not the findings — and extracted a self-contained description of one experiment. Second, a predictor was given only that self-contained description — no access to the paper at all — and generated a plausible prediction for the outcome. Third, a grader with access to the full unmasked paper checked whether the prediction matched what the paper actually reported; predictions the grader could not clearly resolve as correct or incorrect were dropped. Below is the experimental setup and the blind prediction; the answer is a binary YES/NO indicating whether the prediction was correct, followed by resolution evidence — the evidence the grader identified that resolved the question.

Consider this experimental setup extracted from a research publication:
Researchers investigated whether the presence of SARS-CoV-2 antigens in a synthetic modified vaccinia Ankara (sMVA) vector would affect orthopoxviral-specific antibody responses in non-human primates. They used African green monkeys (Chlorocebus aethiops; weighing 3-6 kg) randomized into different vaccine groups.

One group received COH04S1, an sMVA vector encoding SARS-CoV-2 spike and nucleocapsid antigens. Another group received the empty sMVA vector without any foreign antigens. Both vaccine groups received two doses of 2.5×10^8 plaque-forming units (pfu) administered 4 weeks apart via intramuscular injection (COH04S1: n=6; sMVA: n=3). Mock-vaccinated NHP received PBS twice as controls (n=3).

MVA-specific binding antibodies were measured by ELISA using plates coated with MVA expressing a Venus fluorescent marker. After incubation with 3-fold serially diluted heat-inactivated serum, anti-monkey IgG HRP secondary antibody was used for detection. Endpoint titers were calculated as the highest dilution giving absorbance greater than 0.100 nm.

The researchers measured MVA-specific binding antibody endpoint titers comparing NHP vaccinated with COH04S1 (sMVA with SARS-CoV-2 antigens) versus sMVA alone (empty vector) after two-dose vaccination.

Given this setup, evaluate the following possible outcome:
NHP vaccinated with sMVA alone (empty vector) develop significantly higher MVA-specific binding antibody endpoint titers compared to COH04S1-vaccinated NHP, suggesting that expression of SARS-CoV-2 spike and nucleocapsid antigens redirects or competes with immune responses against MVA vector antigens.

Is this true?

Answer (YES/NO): NO